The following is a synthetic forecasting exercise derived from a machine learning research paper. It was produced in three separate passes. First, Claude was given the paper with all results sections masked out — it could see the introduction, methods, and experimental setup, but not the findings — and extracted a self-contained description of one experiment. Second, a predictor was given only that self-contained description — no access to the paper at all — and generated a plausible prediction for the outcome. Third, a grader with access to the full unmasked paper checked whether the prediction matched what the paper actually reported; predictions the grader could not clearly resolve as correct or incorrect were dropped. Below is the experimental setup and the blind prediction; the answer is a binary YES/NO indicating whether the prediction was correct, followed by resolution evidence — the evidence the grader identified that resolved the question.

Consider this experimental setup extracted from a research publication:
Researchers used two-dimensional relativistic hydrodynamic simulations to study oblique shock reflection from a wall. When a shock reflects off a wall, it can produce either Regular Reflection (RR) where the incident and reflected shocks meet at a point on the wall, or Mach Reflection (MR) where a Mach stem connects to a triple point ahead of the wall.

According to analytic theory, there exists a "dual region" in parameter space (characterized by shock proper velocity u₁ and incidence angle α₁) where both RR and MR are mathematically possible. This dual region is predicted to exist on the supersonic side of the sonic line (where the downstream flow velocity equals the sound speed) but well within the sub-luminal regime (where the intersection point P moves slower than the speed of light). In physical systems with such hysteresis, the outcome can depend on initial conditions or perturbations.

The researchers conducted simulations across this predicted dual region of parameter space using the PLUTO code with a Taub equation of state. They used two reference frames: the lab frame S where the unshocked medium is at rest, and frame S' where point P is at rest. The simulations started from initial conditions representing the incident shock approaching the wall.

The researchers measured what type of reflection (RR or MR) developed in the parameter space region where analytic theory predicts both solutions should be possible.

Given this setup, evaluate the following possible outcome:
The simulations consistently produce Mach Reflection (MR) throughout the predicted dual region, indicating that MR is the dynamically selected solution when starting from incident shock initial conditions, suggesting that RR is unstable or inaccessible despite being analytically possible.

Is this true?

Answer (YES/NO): NO